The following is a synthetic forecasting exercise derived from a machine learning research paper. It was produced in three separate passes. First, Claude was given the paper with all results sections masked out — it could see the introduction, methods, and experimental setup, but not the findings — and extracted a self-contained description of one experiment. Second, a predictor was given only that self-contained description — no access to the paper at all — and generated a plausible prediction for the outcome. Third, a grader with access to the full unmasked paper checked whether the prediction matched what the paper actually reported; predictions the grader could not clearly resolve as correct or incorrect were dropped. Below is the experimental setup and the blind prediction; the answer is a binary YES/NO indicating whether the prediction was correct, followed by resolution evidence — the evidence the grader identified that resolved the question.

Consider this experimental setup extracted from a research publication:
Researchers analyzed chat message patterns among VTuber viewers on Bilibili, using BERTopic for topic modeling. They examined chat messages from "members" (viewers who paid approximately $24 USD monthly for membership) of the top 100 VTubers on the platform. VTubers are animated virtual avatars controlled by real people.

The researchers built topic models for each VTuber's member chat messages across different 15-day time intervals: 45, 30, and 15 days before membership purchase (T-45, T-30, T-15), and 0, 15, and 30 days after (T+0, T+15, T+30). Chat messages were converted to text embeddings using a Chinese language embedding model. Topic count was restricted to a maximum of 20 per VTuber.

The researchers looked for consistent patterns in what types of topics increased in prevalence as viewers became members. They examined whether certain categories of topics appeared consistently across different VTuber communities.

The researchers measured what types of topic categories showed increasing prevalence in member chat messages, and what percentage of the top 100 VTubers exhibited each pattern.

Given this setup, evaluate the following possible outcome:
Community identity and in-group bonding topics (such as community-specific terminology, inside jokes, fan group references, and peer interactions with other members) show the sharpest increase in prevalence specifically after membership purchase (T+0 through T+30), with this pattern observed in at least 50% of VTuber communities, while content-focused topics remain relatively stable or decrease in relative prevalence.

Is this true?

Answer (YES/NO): NO